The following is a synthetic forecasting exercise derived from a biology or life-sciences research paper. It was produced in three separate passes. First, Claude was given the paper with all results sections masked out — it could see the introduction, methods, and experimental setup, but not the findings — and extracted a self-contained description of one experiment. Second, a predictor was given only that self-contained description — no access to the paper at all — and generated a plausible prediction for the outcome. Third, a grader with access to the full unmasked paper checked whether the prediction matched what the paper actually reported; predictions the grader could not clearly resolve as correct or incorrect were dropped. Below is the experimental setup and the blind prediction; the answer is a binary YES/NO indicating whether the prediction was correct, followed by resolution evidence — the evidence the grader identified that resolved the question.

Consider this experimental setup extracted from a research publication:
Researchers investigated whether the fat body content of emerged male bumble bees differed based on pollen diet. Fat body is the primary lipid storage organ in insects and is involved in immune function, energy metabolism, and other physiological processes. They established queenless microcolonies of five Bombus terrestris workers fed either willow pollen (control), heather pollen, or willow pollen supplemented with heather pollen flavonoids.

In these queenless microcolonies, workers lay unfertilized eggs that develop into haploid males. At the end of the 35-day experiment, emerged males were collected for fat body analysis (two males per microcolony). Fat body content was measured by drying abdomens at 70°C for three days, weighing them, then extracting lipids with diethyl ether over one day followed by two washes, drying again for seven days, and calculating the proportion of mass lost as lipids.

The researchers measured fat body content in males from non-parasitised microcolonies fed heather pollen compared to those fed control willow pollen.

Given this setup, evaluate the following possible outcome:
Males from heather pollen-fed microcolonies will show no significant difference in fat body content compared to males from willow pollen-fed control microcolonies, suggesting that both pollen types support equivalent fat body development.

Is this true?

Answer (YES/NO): NO